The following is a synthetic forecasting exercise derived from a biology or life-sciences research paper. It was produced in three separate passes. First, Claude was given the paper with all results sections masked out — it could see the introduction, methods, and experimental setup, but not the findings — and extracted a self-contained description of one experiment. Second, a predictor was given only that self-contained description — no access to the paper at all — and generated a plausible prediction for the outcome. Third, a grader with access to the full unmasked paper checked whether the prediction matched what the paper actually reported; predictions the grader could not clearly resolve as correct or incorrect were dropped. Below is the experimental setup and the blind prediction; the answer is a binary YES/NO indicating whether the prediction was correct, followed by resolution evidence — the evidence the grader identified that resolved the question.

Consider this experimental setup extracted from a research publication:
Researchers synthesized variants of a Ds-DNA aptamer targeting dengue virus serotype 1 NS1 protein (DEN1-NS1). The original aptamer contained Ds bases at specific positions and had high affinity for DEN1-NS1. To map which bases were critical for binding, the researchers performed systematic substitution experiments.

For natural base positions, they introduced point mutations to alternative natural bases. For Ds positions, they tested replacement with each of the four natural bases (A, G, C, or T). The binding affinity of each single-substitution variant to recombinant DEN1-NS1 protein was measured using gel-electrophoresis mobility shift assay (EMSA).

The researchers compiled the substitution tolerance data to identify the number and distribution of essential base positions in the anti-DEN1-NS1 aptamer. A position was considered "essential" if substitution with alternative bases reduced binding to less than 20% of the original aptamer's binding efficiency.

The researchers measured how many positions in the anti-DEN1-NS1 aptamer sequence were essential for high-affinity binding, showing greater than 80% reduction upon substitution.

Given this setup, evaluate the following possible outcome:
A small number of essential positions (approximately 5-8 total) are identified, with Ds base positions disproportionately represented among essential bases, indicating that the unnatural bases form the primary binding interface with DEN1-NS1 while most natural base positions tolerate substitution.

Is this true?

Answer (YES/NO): YES